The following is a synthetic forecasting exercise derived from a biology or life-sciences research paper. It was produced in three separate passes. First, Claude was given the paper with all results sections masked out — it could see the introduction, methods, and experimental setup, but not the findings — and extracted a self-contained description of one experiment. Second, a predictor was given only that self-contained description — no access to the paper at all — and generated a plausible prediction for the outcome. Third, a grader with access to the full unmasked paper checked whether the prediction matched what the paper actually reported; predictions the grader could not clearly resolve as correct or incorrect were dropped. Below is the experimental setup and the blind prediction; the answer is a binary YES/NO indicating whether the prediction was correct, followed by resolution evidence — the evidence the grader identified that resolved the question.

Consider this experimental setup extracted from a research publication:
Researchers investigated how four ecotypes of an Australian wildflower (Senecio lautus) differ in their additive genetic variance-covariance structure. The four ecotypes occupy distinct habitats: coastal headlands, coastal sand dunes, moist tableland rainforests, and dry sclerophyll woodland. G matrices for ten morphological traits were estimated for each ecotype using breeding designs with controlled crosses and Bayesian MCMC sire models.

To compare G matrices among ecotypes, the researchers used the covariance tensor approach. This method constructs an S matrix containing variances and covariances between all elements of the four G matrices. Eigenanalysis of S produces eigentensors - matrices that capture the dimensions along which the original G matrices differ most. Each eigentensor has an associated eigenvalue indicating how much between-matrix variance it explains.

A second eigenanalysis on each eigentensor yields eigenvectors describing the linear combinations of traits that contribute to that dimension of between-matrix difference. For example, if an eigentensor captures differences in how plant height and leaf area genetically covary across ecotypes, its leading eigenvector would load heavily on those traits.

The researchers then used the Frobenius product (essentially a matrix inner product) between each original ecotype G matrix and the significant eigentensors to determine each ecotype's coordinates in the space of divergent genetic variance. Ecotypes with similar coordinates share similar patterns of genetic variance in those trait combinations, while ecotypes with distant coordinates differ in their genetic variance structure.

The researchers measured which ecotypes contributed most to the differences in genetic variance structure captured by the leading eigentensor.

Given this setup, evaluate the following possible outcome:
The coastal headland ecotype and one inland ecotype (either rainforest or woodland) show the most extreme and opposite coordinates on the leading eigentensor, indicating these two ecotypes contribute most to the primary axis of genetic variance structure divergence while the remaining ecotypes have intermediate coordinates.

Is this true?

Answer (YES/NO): NO